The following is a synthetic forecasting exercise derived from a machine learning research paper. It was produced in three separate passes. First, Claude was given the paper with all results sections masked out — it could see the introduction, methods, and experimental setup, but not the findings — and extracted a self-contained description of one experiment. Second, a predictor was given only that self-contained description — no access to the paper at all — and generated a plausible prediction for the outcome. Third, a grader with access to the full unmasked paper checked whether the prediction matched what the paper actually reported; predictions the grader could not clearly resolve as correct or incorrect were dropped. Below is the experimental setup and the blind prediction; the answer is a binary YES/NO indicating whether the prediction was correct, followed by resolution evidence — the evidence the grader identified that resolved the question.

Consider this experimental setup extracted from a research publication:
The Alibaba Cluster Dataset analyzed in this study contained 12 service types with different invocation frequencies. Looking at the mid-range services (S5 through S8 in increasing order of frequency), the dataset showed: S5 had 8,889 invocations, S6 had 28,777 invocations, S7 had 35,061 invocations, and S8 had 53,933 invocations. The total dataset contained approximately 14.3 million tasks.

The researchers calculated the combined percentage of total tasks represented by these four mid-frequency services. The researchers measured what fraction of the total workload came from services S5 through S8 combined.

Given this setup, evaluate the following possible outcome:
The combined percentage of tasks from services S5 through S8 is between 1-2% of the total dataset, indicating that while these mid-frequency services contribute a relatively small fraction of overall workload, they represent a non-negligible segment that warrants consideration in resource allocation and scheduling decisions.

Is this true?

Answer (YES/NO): NO